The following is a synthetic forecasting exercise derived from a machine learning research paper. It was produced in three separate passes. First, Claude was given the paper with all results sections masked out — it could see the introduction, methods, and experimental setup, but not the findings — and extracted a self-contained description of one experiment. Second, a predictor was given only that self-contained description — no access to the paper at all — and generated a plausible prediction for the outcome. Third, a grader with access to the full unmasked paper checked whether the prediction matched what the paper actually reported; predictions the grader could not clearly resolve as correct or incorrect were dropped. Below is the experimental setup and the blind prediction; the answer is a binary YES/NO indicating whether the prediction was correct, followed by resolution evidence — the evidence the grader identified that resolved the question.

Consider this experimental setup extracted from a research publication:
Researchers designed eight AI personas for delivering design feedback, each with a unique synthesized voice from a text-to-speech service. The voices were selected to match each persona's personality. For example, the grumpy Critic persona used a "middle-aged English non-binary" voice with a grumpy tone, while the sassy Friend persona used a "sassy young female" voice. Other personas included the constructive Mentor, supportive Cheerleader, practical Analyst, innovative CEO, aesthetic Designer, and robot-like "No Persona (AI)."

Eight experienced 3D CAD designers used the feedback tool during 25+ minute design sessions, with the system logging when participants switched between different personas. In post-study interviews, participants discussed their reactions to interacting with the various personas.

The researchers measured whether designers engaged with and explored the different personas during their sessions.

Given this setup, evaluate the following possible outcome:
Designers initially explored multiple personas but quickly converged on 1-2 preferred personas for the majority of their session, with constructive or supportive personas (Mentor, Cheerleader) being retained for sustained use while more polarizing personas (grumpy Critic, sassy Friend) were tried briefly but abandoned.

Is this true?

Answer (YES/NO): NO